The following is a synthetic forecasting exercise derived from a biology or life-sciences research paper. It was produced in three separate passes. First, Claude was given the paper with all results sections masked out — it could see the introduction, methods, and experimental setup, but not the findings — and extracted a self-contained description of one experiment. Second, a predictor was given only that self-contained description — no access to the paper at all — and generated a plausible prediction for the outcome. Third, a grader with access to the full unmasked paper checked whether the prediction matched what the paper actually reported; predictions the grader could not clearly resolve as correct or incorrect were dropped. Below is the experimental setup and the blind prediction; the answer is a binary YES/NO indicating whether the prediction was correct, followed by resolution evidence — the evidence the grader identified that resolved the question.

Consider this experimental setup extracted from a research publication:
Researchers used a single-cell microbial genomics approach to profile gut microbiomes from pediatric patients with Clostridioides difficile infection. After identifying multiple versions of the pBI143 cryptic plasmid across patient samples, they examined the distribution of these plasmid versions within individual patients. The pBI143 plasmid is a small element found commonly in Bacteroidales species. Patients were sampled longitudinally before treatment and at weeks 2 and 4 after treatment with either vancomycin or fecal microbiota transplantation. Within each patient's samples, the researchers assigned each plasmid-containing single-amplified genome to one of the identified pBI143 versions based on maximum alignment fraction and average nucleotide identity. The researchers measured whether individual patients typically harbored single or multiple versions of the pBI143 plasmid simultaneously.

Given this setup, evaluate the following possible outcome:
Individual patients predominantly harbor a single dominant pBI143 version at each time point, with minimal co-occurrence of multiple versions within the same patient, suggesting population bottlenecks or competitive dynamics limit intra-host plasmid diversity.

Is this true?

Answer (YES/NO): NO